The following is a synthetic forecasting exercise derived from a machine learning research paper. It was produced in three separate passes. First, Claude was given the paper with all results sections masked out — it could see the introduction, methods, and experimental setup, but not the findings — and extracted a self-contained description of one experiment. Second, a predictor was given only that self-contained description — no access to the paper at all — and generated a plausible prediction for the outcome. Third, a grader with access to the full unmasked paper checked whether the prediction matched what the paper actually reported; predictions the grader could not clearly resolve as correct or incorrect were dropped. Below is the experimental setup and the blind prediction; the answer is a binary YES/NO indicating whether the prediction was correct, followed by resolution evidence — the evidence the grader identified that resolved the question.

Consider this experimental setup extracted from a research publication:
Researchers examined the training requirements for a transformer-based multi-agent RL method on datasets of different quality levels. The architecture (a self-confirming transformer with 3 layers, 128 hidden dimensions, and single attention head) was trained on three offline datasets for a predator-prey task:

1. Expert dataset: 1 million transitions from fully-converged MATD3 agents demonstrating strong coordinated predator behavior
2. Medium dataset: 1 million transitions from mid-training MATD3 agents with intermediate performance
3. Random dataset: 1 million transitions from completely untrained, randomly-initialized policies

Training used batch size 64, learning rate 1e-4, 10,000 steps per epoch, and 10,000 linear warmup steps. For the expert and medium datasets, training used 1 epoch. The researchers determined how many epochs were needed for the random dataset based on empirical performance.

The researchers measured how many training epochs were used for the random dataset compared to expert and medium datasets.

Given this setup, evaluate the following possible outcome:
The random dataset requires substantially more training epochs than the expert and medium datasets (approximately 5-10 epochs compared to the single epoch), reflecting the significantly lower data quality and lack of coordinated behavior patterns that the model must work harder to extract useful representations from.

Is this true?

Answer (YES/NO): YES